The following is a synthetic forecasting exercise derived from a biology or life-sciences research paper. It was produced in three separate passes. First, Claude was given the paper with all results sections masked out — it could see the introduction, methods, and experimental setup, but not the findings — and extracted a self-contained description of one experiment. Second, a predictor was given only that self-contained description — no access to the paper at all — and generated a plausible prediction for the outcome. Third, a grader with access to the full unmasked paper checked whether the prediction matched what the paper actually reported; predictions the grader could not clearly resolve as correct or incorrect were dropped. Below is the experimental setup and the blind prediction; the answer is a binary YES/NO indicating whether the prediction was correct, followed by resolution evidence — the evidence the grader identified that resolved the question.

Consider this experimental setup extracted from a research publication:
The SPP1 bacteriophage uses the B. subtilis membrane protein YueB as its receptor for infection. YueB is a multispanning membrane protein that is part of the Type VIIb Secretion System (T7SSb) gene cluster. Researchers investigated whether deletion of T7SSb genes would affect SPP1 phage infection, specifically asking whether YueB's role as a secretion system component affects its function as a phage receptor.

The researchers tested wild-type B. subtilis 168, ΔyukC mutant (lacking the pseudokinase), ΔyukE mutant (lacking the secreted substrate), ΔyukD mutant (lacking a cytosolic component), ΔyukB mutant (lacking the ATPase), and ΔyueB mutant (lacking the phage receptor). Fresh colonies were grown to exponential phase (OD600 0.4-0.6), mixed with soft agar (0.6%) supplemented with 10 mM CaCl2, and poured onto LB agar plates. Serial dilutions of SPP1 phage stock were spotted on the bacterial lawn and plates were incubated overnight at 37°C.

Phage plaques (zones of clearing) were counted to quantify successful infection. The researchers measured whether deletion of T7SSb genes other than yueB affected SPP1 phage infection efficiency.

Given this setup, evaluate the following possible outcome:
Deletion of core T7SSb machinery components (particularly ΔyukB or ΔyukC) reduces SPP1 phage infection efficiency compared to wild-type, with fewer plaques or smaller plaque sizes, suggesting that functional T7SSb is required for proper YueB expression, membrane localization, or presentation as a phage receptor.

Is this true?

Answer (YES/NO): NO